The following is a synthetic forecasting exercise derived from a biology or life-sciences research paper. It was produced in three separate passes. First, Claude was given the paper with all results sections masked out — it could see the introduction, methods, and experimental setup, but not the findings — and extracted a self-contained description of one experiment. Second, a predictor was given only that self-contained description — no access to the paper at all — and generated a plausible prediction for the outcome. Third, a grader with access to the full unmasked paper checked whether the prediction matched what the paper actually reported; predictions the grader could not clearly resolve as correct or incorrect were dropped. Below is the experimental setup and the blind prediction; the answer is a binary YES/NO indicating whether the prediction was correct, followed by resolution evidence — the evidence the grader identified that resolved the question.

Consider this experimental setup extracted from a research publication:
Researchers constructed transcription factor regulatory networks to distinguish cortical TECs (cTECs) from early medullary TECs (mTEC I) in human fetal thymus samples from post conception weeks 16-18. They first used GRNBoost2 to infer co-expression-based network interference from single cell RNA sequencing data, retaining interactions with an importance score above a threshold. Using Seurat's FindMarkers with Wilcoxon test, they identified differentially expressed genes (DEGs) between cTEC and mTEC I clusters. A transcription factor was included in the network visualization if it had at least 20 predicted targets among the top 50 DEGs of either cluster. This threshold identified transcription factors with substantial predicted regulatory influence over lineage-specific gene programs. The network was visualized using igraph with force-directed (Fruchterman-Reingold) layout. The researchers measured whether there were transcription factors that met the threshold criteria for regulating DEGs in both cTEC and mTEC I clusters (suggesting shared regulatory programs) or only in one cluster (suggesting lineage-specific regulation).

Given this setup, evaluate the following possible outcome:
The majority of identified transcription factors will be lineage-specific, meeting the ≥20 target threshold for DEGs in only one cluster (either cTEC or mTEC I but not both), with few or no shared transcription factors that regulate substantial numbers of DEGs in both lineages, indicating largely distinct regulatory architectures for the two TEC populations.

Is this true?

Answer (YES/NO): NO